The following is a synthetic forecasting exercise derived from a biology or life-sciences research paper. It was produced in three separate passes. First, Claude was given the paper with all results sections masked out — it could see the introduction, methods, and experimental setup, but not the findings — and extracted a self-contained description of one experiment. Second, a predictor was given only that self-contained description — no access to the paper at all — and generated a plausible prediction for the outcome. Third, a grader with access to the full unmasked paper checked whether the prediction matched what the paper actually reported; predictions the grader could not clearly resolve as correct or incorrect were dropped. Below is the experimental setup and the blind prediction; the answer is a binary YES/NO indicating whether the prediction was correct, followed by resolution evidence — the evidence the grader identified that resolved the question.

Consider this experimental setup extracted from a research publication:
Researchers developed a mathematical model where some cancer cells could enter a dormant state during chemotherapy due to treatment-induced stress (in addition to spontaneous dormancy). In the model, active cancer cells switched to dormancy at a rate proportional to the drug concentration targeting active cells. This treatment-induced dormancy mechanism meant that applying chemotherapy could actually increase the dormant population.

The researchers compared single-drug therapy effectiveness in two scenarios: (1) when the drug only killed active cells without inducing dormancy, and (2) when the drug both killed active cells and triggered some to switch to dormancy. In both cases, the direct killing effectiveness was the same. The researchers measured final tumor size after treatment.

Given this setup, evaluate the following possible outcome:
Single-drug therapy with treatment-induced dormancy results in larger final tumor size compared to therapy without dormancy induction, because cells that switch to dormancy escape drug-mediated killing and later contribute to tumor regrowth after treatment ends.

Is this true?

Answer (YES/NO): YES